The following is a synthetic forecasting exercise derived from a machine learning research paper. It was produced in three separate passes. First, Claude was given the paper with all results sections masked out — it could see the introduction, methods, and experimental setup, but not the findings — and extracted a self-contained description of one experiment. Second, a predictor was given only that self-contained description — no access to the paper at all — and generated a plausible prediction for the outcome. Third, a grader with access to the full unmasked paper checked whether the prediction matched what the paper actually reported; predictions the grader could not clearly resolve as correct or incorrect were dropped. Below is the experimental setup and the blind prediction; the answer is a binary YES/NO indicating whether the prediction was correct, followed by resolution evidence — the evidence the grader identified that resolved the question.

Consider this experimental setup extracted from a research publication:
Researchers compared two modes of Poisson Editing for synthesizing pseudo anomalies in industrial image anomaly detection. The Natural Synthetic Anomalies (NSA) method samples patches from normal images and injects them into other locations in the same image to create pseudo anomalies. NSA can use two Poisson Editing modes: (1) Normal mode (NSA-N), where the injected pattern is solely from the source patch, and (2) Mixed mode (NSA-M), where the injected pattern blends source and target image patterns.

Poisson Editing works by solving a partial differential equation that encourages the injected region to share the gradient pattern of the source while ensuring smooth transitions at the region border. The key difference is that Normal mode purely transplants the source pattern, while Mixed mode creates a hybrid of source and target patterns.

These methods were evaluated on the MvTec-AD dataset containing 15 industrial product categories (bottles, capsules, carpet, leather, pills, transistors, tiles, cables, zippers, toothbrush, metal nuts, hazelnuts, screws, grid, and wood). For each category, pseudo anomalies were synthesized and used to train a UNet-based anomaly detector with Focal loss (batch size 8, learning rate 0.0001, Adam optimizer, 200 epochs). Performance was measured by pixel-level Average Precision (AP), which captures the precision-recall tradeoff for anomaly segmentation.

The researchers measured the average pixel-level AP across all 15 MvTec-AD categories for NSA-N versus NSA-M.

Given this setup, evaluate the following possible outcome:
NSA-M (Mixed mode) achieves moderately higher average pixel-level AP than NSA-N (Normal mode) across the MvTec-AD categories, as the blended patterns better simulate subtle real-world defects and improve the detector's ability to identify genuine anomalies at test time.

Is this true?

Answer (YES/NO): NO